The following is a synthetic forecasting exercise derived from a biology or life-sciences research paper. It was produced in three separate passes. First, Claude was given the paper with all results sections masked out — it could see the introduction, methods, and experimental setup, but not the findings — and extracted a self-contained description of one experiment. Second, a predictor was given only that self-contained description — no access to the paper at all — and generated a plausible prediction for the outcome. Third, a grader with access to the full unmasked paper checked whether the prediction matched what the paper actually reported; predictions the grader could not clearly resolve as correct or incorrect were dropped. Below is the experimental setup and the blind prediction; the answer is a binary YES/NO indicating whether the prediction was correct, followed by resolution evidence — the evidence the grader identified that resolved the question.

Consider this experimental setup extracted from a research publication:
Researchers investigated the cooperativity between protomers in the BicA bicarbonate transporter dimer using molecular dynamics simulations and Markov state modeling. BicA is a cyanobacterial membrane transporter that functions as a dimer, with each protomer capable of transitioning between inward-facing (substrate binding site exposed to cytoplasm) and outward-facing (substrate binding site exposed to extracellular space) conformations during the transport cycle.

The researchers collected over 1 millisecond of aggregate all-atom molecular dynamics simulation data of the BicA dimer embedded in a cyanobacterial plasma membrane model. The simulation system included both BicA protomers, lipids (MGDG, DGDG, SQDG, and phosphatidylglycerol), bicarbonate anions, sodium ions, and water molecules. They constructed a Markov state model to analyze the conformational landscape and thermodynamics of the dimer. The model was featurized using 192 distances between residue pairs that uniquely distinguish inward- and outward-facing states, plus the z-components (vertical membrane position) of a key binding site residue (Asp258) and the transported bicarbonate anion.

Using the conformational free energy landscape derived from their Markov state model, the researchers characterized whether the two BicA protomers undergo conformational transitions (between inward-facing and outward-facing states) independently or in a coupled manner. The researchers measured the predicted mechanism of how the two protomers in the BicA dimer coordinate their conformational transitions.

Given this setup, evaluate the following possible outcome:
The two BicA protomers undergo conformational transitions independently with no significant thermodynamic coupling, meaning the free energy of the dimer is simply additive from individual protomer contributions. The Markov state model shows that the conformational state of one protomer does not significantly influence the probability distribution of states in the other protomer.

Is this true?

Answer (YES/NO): NO